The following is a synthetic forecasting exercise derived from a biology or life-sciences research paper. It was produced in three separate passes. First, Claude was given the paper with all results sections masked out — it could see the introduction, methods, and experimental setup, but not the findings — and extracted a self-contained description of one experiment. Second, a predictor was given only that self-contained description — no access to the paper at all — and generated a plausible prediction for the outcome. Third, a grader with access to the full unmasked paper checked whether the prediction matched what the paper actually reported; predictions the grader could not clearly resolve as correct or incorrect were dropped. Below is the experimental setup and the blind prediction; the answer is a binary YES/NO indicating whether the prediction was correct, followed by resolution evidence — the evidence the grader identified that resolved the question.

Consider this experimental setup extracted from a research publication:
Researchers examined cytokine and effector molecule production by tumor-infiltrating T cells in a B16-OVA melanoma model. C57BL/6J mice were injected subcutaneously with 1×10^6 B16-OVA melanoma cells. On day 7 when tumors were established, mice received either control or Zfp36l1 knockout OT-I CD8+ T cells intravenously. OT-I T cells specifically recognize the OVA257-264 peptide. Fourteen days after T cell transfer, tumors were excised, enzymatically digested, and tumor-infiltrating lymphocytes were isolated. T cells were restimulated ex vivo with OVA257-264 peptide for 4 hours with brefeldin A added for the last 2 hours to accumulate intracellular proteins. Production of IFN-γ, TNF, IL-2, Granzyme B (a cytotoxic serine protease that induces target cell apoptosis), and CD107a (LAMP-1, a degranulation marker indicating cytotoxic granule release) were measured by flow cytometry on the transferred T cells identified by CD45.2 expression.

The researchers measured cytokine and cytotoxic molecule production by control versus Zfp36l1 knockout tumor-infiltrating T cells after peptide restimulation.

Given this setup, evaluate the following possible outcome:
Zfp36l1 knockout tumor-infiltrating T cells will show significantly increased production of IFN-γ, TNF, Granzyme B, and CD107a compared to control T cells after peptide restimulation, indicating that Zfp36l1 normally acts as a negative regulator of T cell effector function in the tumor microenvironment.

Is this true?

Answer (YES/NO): YES